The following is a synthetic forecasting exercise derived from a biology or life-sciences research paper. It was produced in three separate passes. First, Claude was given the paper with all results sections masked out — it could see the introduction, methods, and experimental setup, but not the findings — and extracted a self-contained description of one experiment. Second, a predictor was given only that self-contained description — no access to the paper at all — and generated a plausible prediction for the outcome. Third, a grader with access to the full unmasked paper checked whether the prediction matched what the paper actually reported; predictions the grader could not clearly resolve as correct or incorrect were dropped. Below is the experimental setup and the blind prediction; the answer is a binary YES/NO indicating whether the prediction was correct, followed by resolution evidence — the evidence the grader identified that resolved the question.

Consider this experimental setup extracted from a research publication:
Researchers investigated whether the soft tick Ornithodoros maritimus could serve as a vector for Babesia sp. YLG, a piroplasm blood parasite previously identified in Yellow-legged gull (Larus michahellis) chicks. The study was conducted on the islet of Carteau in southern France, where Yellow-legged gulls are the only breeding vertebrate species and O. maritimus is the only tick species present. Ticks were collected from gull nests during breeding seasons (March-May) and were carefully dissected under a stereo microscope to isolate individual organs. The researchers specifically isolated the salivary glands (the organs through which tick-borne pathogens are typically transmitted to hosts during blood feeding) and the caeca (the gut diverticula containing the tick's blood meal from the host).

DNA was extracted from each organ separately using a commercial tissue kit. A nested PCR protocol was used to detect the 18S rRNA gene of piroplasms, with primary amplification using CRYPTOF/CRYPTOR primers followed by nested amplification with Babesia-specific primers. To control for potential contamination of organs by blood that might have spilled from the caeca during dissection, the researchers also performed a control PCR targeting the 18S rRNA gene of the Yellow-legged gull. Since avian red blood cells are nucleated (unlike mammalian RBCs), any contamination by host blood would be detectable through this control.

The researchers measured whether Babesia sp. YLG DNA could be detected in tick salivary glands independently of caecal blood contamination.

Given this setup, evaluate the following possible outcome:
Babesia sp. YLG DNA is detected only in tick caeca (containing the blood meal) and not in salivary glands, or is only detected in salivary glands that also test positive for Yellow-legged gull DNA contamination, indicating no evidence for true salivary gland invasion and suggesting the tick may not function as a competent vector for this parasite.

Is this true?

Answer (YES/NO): NO